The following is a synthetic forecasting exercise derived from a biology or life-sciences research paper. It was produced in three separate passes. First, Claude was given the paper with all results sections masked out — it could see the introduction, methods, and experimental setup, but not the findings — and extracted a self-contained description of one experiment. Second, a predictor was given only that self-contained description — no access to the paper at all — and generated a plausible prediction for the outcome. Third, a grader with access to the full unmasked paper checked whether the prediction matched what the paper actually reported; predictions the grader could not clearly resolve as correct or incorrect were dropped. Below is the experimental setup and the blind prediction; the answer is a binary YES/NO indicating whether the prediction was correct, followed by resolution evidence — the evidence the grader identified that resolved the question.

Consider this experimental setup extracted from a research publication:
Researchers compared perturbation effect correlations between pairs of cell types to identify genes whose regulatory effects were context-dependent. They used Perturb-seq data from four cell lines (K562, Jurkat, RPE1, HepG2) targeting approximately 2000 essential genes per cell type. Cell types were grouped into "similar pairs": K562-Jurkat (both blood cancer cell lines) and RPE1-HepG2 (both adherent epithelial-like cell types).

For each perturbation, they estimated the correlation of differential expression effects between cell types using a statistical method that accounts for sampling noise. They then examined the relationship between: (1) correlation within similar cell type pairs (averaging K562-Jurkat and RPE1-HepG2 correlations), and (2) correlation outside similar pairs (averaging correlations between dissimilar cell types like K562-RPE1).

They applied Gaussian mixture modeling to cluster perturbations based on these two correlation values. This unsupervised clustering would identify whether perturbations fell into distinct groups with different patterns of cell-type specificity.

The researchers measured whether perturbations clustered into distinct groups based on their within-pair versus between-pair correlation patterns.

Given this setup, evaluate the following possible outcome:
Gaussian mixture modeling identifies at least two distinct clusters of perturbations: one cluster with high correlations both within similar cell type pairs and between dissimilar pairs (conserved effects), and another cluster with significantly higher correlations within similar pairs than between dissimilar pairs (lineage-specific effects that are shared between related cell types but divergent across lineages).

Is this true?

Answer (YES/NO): YES